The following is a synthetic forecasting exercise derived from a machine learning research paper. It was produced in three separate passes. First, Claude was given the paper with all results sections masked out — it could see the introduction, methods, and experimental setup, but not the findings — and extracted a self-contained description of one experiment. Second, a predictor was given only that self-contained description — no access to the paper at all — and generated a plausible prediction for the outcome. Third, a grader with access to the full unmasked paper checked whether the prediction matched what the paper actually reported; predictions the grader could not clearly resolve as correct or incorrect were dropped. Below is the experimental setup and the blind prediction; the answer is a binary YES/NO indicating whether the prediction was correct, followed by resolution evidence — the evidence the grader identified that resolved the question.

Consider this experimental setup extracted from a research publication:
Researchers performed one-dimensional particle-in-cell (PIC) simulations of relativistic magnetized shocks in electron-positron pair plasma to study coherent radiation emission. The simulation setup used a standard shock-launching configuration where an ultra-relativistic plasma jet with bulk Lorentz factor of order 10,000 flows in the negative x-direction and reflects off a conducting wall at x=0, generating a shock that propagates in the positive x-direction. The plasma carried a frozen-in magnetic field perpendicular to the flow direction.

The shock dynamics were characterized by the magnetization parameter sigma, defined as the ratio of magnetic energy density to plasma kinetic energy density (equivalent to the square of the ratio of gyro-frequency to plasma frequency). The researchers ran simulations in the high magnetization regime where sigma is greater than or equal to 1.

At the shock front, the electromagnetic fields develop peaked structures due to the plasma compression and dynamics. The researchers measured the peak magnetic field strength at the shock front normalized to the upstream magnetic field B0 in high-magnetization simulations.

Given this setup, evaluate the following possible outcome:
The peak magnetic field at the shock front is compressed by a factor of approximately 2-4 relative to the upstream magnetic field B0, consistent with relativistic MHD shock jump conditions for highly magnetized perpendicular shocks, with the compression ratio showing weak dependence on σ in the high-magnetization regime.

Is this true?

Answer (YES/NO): YES